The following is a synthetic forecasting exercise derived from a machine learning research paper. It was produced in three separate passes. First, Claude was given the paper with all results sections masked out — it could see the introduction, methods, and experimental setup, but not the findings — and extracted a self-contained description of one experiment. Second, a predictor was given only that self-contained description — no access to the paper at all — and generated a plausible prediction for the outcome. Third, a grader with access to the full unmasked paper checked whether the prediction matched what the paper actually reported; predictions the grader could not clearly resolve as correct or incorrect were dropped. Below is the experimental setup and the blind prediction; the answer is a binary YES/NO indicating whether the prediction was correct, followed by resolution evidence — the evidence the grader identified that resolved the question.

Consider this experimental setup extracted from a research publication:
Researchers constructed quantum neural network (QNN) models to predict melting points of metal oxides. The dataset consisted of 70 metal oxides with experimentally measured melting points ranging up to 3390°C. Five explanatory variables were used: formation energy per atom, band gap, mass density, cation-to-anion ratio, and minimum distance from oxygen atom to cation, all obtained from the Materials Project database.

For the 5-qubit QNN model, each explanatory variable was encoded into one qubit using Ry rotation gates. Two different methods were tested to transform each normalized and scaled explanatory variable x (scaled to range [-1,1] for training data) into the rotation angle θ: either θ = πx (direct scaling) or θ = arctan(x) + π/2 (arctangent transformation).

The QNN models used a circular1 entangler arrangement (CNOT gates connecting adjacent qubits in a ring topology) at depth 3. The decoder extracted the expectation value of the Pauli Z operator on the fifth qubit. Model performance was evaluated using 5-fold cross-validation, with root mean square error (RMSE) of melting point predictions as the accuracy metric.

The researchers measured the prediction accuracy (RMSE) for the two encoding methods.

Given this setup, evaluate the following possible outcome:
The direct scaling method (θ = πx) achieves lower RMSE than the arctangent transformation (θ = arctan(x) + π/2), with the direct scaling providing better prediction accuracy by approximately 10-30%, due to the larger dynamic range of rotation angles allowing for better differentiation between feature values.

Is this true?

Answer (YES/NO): NO